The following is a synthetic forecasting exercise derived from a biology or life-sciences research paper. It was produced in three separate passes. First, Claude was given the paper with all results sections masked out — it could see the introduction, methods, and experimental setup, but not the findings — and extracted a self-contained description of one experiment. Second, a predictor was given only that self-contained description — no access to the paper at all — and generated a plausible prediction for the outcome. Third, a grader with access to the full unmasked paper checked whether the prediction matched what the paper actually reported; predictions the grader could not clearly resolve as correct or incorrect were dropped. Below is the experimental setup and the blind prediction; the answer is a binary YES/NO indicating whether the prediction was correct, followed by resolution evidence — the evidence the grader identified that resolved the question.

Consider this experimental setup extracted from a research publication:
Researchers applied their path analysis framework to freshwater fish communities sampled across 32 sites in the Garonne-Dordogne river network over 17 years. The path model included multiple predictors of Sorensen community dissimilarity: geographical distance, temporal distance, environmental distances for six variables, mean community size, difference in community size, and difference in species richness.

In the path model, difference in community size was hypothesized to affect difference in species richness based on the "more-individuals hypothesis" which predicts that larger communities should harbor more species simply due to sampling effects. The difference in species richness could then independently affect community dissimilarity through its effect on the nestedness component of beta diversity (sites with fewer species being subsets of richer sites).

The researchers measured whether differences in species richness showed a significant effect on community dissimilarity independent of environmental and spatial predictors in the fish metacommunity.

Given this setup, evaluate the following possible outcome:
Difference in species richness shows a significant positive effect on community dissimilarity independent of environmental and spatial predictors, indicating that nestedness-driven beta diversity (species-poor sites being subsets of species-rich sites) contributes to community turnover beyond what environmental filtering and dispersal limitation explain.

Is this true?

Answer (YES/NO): YES